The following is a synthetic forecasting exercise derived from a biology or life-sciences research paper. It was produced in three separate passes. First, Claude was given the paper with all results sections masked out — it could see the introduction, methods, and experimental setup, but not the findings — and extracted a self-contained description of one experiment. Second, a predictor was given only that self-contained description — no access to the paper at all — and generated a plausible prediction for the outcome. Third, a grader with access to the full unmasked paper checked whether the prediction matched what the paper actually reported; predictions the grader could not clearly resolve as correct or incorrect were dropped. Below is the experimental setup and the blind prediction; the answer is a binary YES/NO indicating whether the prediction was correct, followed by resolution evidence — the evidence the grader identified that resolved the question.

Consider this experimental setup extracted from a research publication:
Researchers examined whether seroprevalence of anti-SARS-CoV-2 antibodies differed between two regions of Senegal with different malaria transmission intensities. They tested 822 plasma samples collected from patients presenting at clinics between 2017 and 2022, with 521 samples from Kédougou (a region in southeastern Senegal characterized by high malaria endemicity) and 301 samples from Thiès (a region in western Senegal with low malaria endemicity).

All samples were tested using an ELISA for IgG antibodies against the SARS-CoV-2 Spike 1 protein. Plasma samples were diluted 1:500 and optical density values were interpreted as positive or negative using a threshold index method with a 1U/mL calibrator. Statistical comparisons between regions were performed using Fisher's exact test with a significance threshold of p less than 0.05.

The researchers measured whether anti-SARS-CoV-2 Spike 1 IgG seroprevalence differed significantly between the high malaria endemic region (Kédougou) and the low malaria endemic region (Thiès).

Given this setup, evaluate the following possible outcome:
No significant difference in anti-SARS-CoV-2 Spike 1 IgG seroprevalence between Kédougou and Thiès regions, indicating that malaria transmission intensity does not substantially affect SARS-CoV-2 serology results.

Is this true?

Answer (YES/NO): YES